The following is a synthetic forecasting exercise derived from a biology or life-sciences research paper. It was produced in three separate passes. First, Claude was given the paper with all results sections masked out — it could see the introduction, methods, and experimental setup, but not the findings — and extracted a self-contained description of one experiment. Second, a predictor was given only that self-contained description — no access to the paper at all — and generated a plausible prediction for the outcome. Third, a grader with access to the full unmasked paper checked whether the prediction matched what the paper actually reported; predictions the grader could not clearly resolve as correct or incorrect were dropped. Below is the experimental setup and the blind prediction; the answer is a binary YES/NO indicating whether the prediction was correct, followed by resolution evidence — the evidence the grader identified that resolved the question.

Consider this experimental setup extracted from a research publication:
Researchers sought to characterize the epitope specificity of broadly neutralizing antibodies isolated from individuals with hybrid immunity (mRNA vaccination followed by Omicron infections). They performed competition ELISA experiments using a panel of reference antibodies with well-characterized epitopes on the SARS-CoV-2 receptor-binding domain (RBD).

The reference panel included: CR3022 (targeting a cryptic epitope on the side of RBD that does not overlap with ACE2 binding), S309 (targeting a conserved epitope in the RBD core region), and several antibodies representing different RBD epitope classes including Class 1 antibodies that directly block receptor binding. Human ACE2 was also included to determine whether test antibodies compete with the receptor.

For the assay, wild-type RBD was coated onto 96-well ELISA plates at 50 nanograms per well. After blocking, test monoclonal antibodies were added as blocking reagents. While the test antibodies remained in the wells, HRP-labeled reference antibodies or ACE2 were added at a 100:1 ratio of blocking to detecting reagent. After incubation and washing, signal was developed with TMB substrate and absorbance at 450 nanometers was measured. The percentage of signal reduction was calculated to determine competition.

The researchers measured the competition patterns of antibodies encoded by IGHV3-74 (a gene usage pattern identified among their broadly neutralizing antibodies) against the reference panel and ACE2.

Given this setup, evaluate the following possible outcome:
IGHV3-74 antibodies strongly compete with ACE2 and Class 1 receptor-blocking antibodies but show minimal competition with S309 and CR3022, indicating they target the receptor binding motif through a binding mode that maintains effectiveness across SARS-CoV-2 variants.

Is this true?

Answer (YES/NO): NO